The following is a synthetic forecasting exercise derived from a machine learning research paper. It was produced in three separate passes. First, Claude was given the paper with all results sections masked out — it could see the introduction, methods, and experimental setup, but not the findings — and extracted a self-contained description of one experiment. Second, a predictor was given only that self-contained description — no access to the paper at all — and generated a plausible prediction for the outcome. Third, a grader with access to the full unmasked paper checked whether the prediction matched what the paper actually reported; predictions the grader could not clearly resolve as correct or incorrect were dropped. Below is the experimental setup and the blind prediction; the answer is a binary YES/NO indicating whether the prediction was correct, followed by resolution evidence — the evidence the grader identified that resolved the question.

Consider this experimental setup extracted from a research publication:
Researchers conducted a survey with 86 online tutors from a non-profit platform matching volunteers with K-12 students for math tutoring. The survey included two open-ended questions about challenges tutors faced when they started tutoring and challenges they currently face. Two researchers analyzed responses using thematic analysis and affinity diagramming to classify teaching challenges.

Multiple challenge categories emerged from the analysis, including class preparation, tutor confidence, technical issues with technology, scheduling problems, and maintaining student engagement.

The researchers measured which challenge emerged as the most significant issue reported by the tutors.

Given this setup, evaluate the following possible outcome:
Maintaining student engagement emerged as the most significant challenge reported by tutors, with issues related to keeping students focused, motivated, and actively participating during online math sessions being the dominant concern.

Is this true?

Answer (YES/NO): YES